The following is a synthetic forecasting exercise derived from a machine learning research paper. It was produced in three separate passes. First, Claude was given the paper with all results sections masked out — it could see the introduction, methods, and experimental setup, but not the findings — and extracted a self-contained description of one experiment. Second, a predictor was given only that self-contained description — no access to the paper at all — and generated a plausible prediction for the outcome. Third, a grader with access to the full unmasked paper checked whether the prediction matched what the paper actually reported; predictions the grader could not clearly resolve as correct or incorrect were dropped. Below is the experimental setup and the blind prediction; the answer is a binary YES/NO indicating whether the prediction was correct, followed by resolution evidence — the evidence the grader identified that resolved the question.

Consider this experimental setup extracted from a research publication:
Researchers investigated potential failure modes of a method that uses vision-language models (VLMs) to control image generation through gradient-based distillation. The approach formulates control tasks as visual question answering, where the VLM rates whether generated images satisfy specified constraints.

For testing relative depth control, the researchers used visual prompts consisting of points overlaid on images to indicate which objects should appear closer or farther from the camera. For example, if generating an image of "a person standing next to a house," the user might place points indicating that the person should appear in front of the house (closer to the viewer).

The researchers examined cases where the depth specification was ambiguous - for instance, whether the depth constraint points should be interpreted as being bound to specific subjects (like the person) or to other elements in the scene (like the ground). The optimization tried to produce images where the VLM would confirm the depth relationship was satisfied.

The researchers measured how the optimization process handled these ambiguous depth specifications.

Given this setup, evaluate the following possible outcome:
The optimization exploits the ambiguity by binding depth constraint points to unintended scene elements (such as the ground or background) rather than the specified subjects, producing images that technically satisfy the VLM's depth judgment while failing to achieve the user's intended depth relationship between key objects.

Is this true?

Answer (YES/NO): YES